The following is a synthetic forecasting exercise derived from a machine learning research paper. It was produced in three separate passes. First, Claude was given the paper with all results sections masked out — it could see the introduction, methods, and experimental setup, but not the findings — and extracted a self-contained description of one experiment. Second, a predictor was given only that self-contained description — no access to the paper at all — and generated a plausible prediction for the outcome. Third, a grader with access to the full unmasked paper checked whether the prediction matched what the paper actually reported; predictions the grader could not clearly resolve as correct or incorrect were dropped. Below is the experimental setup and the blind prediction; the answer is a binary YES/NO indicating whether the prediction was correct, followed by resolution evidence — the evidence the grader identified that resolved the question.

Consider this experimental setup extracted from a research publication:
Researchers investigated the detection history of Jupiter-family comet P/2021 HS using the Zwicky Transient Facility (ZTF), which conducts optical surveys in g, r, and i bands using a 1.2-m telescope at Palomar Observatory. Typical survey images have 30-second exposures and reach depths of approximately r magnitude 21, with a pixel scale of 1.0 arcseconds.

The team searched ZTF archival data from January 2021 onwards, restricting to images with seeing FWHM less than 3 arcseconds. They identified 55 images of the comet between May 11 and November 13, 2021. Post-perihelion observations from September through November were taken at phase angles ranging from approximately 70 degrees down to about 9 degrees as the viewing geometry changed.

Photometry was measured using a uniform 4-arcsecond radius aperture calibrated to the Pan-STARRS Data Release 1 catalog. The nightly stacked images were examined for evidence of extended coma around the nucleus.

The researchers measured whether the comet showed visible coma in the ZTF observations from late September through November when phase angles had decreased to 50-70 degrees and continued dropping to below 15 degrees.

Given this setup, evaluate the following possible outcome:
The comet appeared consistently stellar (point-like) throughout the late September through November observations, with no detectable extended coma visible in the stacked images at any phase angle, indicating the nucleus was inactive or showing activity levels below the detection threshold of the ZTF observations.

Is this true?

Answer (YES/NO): YES